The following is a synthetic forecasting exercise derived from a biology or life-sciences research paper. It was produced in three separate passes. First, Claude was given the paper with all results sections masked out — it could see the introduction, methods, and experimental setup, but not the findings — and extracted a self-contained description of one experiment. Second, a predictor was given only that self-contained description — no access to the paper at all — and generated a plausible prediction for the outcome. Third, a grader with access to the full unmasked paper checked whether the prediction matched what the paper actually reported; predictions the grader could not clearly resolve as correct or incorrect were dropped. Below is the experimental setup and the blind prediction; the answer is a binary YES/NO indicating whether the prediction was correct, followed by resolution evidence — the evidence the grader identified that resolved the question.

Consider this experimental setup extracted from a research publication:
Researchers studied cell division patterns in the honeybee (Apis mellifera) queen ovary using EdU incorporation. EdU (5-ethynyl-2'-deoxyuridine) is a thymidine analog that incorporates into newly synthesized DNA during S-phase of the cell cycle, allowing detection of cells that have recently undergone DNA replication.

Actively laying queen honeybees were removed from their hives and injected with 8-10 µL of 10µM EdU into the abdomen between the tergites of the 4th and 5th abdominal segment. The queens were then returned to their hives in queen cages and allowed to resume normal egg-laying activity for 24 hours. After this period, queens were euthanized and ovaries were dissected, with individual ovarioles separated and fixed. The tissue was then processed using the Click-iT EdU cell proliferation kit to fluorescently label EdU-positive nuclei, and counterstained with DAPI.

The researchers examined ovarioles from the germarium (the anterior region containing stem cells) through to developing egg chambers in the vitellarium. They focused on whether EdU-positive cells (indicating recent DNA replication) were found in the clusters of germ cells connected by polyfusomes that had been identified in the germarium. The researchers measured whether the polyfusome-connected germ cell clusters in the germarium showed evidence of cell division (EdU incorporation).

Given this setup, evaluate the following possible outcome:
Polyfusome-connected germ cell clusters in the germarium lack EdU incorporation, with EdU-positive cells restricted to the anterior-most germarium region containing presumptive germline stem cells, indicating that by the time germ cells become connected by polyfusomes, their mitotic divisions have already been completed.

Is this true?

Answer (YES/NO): NO